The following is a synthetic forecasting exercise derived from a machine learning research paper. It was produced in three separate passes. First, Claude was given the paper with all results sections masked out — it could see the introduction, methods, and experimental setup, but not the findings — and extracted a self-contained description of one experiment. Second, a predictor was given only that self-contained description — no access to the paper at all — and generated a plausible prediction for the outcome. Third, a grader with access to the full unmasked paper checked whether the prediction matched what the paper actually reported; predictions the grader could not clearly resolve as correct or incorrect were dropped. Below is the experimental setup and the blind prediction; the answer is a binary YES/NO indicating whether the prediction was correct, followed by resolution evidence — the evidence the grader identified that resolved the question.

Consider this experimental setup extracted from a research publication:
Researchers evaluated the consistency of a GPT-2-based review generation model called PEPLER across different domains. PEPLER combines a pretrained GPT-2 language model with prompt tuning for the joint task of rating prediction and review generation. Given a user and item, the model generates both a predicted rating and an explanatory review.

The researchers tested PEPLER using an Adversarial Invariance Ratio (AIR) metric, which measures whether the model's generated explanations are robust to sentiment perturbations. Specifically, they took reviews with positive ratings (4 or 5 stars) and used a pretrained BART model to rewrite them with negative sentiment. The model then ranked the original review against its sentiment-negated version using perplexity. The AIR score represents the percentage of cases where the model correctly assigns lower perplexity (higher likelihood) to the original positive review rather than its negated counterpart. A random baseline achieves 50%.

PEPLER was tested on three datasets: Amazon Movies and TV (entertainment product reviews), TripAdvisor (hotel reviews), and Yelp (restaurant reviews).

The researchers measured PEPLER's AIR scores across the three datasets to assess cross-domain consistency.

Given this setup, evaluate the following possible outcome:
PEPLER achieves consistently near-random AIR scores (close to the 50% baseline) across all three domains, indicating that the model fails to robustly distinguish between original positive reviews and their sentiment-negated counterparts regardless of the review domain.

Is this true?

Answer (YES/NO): NO